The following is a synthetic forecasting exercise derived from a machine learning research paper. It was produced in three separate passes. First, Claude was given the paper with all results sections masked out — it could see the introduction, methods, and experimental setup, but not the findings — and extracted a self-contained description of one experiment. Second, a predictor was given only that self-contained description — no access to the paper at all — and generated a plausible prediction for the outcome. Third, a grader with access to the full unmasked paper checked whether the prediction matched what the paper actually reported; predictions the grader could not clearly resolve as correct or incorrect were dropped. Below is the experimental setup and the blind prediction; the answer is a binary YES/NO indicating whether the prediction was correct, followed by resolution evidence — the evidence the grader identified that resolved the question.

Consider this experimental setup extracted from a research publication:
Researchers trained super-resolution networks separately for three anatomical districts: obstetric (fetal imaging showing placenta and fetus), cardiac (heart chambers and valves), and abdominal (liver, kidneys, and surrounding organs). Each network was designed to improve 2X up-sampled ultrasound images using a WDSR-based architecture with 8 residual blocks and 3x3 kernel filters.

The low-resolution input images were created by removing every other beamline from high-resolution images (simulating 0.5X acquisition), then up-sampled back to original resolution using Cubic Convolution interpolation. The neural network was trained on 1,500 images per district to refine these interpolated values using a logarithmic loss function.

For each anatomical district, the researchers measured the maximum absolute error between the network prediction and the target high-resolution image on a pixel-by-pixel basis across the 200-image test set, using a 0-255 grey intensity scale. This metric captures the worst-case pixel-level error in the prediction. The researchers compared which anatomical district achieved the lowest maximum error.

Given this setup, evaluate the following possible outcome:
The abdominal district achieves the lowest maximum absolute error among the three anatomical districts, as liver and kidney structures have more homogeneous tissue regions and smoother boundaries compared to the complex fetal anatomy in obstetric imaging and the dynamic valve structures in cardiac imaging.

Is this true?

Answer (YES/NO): YES